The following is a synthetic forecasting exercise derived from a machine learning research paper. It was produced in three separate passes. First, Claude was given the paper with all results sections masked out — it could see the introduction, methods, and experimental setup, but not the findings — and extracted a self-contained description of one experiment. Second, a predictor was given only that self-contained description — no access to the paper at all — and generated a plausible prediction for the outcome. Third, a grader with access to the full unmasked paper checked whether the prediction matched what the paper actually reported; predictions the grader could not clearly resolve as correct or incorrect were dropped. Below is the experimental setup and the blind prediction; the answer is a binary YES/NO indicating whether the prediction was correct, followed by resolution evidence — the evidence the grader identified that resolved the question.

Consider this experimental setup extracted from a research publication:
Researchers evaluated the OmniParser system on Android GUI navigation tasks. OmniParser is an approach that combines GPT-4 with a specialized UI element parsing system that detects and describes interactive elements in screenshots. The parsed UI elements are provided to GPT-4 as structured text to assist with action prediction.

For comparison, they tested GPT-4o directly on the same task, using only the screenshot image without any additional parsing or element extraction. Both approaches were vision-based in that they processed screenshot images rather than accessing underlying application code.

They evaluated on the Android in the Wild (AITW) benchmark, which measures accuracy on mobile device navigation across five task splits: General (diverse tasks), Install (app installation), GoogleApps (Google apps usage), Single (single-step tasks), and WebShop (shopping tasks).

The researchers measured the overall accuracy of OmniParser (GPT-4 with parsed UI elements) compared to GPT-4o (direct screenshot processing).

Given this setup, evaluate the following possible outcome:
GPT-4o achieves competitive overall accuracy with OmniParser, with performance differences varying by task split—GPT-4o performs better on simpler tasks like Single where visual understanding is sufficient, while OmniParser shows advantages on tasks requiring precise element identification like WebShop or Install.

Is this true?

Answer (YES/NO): YES